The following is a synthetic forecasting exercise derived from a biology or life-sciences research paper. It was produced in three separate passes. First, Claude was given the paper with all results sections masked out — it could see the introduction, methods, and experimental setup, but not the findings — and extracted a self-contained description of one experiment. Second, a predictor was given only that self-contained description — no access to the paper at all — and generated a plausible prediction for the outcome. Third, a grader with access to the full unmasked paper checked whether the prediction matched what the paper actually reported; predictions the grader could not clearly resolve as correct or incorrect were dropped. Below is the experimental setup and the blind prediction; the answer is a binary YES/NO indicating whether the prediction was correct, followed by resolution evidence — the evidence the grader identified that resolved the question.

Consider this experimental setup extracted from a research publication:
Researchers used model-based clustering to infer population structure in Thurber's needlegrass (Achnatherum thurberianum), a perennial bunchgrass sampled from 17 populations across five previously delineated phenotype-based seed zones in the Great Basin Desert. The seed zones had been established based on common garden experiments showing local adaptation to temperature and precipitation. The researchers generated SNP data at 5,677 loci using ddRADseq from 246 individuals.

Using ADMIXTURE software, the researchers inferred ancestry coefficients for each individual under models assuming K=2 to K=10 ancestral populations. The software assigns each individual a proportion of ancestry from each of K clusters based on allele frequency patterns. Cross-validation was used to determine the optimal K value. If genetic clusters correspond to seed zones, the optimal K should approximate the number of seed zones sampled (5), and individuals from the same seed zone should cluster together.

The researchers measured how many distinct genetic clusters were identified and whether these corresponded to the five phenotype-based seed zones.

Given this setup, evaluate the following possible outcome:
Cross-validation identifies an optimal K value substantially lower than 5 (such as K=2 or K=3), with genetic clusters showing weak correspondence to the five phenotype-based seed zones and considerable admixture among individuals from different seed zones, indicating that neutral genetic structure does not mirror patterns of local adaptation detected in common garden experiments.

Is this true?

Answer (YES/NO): NO